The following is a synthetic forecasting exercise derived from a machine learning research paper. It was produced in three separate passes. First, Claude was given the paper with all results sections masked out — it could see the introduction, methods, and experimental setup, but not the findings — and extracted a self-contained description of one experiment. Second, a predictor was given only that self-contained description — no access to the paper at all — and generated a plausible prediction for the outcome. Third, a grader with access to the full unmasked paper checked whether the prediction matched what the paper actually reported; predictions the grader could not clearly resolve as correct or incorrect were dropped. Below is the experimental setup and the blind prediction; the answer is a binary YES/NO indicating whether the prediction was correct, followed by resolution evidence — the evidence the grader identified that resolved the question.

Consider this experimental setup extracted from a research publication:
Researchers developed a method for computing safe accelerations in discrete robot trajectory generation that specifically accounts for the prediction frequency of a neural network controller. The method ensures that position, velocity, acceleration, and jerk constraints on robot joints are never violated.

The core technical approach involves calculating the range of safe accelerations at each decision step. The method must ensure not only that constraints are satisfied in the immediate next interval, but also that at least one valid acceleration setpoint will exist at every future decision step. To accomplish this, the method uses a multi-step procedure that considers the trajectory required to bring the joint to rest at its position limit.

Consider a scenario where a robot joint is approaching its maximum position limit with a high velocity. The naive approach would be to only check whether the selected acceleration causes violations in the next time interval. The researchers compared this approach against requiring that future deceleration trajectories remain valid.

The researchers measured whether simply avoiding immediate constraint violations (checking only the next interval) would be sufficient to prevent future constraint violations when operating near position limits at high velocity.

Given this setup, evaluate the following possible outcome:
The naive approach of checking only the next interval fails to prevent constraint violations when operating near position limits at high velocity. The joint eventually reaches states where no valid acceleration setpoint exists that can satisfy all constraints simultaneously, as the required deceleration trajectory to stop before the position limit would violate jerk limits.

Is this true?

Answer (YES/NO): NO